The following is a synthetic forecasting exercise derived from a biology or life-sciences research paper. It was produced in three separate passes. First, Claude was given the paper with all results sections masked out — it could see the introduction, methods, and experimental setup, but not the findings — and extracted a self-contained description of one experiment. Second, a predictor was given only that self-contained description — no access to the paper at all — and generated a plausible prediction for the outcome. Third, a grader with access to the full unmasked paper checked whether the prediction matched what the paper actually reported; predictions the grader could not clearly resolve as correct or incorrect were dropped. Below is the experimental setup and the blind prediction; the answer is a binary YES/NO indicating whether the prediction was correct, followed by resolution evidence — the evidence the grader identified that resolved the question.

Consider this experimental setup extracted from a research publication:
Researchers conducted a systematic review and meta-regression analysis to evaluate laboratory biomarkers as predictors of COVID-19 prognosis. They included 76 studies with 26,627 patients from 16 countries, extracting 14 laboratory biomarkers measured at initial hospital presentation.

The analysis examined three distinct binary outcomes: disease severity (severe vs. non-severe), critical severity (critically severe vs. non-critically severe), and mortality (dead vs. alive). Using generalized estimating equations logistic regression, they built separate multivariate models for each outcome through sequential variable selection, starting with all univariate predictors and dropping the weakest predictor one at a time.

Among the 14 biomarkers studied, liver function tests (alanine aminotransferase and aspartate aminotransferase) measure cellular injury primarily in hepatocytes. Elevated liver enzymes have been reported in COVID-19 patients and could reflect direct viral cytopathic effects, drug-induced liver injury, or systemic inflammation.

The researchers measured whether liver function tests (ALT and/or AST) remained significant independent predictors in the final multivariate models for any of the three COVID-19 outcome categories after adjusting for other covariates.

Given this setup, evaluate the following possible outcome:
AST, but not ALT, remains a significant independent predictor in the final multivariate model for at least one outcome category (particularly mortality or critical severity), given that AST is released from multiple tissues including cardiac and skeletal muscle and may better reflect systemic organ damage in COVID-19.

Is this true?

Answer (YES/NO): NO